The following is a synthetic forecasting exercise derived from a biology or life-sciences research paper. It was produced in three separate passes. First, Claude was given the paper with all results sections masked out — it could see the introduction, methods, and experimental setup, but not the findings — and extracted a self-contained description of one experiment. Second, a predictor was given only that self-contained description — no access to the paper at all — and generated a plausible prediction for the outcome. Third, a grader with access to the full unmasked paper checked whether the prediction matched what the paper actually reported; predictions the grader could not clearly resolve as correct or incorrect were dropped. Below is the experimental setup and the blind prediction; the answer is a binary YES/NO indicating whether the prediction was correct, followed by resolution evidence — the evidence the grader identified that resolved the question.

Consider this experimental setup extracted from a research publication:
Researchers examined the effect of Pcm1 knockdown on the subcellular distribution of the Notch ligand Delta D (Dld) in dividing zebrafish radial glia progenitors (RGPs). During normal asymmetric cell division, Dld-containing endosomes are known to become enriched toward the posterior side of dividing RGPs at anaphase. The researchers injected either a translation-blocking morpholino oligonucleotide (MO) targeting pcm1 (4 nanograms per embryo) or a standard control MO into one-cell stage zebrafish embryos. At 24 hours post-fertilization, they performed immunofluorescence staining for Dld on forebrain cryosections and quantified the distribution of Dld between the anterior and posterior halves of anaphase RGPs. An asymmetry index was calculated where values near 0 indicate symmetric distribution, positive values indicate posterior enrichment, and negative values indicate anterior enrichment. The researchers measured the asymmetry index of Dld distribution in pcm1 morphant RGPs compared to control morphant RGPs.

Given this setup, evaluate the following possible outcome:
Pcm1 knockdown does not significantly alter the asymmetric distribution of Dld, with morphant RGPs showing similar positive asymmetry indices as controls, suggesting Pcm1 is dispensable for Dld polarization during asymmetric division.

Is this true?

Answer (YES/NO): NO